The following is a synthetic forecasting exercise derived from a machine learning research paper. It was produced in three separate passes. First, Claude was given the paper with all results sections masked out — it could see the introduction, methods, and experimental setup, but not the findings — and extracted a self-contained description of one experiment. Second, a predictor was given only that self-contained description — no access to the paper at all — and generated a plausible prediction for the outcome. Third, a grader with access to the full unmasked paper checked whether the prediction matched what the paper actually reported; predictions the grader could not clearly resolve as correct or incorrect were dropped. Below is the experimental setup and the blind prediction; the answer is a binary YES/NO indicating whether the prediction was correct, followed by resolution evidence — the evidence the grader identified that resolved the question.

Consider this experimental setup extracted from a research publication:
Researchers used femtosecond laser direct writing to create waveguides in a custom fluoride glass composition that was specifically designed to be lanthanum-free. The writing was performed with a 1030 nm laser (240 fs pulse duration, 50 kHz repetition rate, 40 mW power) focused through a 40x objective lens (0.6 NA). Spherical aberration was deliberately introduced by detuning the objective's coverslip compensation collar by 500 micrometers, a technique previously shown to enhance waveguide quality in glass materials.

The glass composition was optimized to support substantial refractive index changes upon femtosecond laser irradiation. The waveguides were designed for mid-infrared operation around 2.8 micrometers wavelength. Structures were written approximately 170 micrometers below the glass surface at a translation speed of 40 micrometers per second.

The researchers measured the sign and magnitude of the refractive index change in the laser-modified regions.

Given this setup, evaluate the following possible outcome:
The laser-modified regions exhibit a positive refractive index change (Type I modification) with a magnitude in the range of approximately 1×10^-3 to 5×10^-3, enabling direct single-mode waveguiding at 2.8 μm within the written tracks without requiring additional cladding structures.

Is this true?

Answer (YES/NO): NO